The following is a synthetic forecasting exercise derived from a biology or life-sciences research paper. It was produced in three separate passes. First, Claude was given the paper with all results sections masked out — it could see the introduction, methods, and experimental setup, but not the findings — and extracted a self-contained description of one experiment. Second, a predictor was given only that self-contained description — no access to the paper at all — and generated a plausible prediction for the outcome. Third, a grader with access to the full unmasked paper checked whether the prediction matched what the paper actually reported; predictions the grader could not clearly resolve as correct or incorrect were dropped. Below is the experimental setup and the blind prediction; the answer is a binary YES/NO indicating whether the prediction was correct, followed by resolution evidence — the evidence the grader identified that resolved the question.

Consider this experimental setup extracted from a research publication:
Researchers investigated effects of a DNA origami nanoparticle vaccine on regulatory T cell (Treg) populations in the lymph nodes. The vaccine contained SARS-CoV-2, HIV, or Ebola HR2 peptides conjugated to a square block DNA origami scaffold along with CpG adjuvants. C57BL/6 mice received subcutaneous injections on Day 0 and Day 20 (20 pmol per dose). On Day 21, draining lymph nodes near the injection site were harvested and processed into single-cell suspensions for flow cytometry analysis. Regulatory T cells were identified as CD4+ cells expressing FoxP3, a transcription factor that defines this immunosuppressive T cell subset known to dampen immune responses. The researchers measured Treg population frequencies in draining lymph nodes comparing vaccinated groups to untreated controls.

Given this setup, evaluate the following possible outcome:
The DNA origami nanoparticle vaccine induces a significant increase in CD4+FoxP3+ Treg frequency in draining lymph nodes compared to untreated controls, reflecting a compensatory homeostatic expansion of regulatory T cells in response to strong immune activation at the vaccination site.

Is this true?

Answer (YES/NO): NO